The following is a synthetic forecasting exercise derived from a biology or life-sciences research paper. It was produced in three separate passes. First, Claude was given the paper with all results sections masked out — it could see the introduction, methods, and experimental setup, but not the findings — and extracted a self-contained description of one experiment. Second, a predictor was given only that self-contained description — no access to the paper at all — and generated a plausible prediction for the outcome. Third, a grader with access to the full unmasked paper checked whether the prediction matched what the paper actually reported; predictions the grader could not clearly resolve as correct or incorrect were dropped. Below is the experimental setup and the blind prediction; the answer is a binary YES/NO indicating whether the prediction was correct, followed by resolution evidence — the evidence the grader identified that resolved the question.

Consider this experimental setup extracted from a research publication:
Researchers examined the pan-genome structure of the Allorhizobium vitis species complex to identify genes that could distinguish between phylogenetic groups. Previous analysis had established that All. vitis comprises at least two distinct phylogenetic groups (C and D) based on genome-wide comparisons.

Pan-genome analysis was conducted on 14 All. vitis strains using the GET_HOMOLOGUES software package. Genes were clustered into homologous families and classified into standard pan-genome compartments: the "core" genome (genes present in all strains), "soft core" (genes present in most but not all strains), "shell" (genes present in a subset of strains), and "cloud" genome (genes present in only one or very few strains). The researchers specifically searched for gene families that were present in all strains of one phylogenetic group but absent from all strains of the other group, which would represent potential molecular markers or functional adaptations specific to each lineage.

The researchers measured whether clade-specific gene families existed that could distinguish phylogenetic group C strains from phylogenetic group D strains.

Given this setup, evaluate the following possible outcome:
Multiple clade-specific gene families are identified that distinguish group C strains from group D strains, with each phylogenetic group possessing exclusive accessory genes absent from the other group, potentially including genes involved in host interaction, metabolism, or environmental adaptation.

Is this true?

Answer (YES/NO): YES